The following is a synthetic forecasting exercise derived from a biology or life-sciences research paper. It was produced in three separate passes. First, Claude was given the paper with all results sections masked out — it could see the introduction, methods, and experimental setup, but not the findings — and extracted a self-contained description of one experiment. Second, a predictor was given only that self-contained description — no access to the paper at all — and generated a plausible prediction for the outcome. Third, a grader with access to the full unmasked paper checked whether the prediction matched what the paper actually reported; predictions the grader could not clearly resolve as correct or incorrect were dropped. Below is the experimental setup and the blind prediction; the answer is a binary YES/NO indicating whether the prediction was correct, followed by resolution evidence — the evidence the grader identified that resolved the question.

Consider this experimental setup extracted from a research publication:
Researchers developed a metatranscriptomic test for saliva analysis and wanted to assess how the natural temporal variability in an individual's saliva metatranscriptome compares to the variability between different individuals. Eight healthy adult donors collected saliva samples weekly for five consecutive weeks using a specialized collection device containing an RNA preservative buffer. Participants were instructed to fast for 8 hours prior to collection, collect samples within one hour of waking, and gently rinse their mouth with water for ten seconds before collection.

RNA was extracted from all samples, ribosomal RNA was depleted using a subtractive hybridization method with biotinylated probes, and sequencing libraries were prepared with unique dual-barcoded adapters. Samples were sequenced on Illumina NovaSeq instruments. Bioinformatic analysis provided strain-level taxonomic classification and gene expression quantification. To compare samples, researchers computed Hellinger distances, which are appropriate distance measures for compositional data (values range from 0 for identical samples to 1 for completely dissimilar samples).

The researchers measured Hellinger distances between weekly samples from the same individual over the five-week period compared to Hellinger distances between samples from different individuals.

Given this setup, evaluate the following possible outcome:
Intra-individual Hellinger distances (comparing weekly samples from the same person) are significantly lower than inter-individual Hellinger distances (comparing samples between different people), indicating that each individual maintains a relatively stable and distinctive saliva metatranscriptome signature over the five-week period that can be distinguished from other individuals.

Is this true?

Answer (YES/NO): YES